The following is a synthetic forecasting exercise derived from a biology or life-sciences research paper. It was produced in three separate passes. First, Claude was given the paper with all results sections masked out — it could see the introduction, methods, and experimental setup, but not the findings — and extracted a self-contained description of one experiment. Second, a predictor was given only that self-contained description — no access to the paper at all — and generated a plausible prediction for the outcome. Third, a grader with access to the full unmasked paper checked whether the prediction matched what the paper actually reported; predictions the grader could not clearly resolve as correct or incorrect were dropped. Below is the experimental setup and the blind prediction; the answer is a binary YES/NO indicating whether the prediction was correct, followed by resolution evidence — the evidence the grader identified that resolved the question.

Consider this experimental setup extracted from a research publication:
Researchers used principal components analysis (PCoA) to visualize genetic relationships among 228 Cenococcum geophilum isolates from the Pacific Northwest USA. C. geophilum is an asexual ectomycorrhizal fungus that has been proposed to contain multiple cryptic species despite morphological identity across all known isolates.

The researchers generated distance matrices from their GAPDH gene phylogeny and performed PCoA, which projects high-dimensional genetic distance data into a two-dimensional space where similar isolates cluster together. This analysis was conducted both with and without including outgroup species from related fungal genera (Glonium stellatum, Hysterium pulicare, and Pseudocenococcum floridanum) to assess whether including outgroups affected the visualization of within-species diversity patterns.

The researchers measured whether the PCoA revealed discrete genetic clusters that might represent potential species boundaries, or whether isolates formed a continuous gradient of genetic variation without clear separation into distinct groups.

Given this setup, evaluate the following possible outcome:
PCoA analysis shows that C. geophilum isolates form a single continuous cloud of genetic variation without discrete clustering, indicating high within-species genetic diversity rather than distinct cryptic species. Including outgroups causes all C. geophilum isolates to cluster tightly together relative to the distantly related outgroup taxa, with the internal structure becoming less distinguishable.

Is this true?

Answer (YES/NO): NO